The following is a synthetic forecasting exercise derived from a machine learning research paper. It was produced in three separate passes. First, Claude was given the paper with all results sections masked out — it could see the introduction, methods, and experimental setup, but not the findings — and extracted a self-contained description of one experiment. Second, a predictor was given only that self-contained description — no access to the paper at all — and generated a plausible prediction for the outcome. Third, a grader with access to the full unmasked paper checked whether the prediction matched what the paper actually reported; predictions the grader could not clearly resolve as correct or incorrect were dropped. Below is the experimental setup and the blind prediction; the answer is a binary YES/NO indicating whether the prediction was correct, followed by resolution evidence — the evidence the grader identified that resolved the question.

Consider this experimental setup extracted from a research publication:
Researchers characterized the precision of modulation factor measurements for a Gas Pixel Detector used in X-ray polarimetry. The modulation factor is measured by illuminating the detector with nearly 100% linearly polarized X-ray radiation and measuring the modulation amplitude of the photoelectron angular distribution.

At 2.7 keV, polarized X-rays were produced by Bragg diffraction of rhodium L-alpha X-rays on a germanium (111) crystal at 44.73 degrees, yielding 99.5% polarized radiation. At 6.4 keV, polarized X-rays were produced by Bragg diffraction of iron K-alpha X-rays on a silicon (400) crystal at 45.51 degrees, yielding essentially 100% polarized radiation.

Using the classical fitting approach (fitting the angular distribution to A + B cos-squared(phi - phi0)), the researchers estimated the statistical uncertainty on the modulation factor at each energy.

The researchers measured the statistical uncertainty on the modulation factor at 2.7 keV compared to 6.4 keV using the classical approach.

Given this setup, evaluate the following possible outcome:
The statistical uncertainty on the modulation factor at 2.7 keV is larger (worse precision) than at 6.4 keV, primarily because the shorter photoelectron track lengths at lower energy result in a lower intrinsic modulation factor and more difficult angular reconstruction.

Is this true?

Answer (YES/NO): YES